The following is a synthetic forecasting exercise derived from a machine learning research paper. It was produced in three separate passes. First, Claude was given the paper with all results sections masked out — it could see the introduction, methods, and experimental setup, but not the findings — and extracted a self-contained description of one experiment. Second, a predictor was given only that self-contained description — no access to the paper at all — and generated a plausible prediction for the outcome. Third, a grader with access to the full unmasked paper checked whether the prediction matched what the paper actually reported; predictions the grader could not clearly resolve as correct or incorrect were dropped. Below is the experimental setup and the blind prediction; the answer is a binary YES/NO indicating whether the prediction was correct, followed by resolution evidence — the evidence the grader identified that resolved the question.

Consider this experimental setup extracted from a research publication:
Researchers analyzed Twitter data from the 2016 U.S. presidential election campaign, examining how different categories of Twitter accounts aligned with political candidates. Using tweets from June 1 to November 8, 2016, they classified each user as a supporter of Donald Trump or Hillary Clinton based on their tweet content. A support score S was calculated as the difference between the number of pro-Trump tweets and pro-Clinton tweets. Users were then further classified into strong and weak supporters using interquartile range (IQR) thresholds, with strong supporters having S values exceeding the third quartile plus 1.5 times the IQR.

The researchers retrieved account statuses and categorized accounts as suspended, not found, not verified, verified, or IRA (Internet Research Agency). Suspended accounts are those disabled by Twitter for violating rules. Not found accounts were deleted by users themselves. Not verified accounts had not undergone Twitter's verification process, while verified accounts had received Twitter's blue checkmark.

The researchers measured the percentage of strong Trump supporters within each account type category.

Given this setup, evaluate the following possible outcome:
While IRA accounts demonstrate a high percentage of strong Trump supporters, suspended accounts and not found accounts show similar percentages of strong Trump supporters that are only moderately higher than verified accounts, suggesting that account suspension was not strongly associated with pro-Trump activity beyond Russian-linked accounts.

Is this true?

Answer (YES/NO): NO